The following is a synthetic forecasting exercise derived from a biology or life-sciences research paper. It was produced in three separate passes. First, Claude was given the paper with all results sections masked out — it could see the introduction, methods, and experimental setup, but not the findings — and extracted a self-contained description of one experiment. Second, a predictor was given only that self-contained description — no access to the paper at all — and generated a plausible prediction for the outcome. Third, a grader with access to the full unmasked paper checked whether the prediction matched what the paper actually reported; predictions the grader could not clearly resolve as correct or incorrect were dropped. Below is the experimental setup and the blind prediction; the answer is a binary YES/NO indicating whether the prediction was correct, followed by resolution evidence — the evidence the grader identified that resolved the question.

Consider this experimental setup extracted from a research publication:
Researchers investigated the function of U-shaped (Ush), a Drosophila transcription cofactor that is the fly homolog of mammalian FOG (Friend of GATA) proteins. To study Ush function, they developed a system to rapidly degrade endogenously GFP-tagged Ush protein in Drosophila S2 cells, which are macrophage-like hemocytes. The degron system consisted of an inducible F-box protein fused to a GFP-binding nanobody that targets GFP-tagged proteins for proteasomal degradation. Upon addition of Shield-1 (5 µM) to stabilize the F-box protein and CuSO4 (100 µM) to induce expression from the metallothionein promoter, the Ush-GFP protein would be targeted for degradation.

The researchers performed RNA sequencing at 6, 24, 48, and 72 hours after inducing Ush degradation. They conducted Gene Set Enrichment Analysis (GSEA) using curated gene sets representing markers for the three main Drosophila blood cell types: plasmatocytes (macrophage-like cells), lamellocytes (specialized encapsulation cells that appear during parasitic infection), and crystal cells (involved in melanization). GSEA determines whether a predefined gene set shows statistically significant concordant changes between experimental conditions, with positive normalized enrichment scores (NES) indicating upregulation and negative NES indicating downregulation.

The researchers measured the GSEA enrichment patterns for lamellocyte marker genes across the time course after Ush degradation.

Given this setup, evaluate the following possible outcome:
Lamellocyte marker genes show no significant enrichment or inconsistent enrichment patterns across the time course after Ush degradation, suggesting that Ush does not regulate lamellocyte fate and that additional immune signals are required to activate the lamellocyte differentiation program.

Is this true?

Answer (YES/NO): NO